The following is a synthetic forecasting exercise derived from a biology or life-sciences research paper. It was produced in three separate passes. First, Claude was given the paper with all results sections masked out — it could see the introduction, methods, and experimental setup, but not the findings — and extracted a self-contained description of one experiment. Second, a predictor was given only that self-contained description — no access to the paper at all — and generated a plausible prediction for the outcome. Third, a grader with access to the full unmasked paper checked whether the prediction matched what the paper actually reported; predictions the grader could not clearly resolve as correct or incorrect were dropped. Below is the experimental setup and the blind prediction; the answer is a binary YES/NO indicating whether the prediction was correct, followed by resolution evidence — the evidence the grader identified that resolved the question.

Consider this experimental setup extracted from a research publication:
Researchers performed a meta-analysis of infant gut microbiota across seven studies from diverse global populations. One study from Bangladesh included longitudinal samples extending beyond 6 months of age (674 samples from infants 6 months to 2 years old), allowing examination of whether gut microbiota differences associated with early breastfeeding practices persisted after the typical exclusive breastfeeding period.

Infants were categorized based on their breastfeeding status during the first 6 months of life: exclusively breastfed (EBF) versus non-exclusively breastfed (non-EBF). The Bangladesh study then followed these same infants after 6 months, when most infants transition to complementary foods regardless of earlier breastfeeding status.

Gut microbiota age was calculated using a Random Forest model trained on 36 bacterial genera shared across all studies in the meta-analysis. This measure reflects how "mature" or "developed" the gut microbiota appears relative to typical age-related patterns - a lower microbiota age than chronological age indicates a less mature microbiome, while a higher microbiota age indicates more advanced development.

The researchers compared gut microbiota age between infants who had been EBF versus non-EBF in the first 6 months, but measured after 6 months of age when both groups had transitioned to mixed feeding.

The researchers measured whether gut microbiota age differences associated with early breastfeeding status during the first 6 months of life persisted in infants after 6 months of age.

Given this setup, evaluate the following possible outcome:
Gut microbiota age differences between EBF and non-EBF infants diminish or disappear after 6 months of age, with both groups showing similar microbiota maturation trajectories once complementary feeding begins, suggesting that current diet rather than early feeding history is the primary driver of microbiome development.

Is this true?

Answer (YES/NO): NO